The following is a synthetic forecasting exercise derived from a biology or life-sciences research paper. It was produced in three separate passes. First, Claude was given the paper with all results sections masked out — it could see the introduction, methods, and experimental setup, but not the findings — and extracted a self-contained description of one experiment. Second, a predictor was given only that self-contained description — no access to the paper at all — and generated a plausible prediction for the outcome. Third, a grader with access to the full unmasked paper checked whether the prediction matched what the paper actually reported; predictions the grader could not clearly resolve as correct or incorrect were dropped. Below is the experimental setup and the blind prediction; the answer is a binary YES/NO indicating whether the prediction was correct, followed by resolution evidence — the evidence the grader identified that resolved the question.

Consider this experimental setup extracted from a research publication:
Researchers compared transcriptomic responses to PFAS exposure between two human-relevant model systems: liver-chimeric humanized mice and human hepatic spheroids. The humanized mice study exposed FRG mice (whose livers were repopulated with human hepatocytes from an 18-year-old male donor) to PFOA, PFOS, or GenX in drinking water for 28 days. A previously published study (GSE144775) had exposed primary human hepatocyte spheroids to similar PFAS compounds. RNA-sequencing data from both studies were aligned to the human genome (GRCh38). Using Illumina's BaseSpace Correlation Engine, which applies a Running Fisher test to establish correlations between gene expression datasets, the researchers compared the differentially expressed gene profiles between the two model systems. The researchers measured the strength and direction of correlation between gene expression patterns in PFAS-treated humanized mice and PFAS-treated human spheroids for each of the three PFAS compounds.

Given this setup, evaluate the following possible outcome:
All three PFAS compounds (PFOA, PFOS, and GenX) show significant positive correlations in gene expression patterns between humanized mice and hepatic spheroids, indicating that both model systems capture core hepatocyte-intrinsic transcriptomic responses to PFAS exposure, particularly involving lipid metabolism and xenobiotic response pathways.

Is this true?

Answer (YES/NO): NO